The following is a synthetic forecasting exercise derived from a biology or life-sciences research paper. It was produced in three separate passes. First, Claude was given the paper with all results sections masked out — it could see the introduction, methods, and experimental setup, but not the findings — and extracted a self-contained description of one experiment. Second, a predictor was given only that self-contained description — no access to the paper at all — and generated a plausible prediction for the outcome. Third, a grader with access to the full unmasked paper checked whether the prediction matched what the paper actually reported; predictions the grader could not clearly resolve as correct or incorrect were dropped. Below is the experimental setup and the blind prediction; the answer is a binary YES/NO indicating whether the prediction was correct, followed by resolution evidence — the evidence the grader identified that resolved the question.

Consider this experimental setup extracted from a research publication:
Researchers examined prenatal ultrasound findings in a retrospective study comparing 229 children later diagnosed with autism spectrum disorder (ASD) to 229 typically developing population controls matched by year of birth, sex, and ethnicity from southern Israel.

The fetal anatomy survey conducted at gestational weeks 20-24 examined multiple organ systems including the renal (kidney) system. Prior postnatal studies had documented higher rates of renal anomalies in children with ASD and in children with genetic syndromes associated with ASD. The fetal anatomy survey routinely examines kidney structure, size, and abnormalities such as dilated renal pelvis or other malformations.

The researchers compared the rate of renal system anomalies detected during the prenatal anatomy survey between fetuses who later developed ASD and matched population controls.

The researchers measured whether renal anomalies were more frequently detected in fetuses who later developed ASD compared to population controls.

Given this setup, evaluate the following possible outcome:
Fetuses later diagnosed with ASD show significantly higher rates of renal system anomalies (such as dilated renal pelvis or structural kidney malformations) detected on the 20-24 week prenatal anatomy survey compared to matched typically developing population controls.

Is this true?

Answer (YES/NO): YES